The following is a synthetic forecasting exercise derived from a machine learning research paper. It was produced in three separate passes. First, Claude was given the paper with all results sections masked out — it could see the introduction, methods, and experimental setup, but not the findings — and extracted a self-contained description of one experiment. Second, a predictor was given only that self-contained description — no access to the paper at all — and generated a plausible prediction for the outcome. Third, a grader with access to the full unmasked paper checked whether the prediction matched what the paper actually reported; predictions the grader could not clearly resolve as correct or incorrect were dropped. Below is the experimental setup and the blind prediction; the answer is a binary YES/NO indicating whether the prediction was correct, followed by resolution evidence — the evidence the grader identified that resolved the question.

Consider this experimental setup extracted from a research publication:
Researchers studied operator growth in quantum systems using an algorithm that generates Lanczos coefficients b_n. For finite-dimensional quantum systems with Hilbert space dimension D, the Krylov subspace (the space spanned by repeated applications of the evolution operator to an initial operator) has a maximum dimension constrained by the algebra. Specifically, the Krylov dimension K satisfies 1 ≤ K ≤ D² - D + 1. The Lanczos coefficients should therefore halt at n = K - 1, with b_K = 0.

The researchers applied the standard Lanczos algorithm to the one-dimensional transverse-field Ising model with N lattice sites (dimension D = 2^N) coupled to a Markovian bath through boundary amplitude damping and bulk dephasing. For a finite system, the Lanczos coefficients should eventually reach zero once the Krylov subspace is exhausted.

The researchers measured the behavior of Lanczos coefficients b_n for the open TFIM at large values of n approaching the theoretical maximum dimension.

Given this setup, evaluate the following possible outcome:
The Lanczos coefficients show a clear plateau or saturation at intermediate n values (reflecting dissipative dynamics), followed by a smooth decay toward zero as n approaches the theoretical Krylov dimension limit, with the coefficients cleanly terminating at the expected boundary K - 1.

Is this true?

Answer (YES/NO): NO